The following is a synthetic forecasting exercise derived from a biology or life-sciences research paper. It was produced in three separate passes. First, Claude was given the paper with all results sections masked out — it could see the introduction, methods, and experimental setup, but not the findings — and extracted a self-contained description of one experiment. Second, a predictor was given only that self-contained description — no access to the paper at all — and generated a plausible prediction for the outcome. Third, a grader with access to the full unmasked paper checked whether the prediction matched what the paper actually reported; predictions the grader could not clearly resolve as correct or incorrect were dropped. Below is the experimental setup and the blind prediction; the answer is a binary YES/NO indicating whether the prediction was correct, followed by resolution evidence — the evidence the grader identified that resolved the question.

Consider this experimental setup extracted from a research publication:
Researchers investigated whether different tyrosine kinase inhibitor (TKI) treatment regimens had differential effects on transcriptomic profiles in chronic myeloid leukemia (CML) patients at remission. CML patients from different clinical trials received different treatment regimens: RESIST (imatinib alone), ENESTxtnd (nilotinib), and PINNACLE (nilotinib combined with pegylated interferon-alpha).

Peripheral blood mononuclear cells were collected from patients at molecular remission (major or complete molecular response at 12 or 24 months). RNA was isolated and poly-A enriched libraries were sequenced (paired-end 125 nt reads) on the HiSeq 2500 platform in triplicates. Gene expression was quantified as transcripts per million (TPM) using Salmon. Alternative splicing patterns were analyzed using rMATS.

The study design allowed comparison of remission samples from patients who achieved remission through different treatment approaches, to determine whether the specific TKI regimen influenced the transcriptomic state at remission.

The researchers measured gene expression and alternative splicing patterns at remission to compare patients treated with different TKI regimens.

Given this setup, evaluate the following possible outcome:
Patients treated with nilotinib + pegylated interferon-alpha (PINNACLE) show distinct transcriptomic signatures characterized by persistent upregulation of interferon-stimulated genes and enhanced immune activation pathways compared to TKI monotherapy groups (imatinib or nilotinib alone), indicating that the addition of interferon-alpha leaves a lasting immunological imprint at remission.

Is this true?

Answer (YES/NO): NO